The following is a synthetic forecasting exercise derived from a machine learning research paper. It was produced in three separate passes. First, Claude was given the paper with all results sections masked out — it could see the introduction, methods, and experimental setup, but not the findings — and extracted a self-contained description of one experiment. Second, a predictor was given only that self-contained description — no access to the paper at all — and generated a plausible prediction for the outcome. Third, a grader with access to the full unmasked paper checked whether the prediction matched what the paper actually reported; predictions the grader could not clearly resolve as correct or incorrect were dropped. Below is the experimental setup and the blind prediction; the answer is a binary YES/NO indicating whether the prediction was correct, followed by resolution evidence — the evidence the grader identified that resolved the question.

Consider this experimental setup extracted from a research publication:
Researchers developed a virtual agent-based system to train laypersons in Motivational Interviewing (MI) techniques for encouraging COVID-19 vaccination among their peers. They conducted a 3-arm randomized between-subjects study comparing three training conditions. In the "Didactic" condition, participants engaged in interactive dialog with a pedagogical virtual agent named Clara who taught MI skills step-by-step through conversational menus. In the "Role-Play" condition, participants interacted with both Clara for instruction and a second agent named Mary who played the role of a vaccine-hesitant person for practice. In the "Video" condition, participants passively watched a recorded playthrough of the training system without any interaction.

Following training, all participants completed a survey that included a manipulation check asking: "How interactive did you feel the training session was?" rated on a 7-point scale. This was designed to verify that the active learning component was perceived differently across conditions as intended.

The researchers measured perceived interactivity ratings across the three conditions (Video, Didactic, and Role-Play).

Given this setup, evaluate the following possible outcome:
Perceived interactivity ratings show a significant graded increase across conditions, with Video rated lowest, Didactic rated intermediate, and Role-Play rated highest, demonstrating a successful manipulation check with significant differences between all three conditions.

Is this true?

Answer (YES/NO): NO